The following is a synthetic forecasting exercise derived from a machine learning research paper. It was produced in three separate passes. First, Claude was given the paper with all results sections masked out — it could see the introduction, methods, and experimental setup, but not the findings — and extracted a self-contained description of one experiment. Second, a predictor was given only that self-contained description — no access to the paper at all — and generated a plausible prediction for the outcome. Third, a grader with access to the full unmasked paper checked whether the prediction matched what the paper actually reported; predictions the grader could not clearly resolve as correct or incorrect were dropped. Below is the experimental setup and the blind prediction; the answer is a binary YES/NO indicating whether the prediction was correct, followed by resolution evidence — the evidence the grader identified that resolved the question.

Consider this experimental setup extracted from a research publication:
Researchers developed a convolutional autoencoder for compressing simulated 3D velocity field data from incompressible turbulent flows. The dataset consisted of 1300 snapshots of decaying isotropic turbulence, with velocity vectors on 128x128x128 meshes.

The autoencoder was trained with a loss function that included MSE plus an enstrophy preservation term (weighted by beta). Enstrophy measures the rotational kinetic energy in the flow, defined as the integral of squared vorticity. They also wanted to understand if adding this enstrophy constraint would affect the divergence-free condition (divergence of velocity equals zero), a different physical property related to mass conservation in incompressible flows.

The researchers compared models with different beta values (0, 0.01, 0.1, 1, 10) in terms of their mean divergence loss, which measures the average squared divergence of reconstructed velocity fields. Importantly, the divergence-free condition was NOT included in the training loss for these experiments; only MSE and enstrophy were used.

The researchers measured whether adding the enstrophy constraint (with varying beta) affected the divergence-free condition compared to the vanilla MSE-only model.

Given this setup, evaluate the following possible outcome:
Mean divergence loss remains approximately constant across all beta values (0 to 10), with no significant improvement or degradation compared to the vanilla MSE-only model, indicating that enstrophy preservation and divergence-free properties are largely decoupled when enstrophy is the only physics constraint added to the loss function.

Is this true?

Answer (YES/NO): YES